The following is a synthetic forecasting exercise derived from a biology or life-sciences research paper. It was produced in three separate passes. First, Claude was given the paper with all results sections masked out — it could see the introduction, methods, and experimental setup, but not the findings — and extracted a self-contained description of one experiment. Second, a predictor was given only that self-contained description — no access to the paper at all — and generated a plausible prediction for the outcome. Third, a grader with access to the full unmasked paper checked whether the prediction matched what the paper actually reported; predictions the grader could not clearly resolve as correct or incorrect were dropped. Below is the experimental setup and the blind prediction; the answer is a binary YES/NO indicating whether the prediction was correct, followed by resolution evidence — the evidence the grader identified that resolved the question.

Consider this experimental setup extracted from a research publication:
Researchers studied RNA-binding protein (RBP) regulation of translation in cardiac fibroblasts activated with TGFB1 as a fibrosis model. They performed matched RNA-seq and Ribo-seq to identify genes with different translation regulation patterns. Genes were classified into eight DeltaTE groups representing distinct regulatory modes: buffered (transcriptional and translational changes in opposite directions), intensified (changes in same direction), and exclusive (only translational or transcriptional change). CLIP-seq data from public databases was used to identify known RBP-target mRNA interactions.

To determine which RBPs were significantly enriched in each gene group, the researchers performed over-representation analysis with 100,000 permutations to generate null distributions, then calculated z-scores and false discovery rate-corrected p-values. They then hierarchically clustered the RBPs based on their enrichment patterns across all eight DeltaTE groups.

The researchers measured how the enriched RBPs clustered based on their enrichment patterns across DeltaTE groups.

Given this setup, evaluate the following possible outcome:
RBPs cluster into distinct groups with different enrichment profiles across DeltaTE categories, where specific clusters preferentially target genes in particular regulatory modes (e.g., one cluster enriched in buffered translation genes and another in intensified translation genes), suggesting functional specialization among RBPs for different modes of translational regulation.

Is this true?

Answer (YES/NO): YES